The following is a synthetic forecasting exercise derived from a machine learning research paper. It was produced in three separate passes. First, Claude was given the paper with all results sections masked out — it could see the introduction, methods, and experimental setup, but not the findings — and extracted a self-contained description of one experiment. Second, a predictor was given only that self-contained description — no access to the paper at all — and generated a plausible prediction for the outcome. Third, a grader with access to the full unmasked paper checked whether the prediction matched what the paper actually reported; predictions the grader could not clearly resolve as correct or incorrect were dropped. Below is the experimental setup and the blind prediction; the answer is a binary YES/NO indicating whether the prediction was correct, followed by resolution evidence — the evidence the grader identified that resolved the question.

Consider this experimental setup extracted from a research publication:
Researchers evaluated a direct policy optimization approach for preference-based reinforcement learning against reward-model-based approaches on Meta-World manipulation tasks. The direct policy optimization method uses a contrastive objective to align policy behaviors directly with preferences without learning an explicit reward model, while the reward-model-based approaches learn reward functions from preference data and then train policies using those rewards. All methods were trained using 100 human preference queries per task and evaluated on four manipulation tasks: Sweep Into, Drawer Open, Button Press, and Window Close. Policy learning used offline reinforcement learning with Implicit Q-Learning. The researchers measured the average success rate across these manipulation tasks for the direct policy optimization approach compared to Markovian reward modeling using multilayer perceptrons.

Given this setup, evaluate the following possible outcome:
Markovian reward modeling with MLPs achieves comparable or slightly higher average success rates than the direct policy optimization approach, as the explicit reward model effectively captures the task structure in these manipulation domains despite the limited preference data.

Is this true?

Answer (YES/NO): NO